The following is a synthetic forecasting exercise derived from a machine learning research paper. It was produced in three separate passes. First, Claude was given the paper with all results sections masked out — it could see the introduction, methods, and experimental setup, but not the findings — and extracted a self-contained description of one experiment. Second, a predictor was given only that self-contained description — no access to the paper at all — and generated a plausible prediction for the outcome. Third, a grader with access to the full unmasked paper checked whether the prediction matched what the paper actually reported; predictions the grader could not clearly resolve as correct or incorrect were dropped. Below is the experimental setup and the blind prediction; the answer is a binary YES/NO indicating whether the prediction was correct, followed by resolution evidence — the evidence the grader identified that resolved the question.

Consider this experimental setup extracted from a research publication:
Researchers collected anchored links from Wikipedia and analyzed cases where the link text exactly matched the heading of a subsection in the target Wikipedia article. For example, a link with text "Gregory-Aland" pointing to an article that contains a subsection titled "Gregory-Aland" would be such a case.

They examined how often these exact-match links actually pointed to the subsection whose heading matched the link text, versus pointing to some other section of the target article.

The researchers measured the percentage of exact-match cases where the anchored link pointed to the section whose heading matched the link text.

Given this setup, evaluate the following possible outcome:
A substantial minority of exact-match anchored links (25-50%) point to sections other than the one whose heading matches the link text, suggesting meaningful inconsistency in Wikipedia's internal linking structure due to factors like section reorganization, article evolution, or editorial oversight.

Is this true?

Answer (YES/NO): NO